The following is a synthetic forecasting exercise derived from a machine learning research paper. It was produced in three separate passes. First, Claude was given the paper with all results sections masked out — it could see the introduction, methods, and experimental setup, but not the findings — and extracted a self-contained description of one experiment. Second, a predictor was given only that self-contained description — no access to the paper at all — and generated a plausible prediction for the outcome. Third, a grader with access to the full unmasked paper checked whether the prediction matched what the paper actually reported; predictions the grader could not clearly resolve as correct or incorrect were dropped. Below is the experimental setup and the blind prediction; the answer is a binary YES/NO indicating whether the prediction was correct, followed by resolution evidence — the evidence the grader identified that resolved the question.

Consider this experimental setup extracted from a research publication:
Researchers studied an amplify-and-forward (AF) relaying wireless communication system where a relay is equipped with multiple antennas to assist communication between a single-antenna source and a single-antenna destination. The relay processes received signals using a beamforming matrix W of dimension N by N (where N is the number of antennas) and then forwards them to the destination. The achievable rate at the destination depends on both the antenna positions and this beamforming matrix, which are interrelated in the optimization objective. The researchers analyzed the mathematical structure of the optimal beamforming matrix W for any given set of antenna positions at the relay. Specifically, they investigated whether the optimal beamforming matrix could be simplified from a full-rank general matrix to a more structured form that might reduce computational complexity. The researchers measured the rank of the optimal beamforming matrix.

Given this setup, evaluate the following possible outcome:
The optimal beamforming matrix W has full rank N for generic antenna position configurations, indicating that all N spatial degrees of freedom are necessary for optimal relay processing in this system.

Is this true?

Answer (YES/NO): NO